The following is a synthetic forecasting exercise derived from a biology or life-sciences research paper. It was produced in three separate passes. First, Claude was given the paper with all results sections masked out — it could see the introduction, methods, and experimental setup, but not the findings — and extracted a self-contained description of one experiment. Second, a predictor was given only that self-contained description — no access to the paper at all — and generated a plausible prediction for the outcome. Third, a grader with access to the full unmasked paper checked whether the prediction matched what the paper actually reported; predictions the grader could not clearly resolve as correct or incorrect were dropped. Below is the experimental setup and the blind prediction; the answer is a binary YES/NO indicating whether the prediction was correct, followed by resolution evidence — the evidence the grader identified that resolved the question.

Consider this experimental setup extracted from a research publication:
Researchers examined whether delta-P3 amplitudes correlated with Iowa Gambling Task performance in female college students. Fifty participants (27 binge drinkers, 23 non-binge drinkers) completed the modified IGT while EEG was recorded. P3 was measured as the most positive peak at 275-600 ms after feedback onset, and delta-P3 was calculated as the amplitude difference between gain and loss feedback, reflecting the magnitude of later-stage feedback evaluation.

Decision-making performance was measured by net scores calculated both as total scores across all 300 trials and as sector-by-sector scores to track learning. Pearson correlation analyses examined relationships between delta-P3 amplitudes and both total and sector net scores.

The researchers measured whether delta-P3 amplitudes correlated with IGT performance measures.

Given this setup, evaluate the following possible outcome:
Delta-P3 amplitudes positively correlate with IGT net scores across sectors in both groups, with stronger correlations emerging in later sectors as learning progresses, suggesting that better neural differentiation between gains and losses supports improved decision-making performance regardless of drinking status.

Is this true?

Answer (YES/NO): NO